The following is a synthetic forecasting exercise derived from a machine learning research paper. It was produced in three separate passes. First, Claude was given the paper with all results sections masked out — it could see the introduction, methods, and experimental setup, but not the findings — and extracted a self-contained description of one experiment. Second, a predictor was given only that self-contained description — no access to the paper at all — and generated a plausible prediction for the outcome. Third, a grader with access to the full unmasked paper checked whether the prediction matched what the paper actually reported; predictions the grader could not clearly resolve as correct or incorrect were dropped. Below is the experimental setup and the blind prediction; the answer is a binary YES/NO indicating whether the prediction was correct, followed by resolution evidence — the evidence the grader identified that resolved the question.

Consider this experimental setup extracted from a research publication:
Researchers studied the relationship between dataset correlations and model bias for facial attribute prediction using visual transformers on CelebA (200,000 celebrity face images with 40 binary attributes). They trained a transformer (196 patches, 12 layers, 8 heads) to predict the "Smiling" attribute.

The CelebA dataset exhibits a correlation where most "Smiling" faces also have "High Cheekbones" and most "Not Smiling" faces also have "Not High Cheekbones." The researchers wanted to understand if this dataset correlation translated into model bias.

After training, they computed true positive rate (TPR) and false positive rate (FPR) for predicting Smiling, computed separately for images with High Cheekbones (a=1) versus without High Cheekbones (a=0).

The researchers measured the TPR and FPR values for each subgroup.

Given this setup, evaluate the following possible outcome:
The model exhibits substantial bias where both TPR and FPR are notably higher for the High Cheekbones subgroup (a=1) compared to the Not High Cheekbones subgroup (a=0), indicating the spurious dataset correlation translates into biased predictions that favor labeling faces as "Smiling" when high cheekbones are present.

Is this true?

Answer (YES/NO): YES